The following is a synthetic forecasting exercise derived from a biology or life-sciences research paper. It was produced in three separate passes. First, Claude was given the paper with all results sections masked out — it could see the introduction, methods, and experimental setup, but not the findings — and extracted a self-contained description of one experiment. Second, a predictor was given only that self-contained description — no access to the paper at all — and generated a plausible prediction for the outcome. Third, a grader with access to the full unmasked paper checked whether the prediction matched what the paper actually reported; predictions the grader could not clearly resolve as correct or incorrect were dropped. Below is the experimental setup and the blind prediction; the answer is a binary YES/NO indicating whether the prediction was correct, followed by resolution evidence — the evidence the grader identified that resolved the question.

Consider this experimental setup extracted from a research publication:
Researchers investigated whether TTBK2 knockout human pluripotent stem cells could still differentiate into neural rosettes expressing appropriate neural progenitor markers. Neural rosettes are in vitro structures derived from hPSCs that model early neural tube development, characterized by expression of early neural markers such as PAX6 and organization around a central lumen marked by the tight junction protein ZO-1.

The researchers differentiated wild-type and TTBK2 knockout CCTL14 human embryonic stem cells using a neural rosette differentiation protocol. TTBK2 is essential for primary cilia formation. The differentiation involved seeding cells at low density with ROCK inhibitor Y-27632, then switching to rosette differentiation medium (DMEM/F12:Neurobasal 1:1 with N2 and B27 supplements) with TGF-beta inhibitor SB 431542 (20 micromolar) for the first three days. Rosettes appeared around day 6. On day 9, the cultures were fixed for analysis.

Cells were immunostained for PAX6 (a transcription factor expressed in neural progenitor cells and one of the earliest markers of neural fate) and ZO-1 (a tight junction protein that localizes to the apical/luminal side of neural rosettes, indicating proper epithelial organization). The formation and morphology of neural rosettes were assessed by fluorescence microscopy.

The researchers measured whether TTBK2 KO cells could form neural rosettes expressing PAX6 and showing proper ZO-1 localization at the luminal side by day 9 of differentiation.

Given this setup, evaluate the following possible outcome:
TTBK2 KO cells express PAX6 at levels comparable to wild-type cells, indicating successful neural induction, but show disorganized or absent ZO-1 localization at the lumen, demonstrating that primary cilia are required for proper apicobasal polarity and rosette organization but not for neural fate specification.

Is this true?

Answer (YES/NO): NO